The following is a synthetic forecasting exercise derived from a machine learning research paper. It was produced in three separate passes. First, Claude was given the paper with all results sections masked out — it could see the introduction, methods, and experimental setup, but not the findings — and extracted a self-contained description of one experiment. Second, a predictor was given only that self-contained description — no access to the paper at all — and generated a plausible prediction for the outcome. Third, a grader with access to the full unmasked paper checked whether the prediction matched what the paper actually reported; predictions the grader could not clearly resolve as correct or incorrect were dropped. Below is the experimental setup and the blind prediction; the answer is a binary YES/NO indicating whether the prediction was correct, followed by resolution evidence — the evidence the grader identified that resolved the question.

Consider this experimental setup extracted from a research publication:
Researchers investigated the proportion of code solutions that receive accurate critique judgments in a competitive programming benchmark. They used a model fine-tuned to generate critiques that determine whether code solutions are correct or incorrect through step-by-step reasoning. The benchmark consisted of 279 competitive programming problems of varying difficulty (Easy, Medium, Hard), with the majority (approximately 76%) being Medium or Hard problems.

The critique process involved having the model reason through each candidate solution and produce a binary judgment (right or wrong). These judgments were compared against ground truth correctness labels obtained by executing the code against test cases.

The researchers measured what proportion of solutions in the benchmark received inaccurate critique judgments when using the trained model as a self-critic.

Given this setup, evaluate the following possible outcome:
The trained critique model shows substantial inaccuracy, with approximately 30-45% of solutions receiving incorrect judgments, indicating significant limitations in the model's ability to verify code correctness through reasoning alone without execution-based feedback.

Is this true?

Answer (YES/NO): NO